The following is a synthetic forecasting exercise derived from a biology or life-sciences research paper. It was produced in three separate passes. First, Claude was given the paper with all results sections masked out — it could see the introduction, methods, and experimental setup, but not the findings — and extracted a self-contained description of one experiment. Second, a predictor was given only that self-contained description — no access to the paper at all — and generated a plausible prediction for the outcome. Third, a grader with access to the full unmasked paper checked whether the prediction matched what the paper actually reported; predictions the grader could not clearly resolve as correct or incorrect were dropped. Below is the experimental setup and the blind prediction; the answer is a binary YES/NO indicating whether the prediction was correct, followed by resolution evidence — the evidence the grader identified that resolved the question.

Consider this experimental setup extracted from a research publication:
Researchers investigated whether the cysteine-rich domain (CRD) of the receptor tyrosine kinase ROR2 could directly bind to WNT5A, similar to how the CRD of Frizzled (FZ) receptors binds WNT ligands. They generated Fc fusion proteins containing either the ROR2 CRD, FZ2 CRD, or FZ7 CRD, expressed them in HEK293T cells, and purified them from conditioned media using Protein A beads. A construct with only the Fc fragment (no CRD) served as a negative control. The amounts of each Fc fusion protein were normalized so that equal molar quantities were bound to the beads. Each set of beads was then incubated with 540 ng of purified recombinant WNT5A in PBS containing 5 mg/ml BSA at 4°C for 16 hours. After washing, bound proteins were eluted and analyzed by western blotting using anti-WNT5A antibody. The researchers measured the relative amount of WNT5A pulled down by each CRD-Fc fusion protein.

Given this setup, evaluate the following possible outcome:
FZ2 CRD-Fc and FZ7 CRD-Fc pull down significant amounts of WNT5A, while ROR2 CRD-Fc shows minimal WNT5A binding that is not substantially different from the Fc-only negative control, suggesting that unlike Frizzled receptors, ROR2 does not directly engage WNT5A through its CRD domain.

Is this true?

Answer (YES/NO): NO